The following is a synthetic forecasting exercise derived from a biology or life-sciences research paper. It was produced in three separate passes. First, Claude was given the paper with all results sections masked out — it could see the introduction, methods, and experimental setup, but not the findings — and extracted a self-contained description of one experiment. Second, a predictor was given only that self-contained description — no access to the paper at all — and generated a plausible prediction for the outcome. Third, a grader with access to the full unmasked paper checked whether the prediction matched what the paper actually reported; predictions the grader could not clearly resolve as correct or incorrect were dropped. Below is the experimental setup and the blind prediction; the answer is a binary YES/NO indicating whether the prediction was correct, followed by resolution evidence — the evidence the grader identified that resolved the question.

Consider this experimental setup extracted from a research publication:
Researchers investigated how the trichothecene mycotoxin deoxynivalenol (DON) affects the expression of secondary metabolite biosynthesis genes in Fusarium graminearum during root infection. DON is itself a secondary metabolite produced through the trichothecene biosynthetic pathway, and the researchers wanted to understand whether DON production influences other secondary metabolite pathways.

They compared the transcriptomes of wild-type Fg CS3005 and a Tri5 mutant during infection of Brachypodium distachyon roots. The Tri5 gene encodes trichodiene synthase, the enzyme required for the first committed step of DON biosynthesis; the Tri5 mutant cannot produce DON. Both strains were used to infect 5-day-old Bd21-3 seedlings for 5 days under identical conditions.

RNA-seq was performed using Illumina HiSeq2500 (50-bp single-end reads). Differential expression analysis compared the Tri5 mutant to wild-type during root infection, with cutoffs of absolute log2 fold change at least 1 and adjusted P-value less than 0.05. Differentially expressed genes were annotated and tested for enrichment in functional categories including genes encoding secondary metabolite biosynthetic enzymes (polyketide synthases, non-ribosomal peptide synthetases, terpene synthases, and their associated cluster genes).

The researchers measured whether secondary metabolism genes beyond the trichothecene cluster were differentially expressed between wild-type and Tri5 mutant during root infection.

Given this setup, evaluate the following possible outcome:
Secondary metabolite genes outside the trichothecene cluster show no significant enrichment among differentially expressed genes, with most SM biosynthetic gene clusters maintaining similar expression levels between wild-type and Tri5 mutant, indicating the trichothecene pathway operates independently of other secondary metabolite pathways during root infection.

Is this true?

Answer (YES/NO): NO